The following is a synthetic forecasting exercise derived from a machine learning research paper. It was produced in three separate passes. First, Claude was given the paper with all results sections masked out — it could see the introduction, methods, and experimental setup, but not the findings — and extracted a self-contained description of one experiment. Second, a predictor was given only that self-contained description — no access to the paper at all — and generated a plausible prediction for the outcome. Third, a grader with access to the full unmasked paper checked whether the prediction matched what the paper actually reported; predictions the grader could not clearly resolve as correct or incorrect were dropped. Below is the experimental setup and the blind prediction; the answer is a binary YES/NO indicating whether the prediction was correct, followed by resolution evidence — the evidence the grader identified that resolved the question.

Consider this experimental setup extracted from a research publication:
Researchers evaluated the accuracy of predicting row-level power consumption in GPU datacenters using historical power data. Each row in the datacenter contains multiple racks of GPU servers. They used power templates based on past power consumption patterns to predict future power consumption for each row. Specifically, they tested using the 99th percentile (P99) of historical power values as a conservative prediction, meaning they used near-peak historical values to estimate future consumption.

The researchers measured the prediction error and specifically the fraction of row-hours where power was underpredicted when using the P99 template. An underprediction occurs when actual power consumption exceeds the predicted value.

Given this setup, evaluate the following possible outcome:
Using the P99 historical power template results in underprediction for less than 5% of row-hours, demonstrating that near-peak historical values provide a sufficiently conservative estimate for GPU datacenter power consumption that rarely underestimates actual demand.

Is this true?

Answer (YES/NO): YES